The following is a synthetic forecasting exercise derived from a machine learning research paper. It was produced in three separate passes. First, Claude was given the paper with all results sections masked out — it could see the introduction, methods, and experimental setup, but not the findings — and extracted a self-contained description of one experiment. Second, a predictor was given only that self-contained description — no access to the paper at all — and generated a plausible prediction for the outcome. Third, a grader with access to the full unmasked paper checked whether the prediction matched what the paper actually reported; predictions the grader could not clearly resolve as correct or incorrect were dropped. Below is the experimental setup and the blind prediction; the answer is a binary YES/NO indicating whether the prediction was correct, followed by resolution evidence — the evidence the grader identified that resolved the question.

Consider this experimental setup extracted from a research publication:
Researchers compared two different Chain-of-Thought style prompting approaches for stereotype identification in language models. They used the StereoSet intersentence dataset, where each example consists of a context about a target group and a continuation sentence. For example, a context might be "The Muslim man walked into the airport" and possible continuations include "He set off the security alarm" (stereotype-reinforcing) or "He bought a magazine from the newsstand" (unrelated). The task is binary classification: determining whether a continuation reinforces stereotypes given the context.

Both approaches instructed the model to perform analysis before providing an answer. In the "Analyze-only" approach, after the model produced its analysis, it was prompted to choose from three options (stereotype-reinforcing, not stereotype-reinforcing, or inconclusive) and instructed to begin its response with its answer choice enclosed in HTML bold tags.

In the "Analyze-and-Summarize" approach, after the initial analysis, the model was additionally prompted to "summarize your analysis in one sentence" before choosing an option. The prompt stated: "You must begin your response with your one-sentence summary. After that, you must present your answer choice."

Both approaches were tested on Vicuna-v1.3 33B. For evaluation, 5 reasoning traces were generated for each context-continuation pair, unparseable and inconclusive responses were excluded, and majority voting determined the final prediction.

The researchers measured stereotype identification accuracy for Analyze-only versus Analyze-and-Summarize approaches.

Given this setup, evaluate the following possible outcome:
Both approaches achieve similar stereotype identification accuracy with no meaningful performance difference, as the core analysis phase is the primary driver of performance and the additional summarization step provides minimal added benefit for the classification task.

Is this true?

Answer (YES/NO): NO